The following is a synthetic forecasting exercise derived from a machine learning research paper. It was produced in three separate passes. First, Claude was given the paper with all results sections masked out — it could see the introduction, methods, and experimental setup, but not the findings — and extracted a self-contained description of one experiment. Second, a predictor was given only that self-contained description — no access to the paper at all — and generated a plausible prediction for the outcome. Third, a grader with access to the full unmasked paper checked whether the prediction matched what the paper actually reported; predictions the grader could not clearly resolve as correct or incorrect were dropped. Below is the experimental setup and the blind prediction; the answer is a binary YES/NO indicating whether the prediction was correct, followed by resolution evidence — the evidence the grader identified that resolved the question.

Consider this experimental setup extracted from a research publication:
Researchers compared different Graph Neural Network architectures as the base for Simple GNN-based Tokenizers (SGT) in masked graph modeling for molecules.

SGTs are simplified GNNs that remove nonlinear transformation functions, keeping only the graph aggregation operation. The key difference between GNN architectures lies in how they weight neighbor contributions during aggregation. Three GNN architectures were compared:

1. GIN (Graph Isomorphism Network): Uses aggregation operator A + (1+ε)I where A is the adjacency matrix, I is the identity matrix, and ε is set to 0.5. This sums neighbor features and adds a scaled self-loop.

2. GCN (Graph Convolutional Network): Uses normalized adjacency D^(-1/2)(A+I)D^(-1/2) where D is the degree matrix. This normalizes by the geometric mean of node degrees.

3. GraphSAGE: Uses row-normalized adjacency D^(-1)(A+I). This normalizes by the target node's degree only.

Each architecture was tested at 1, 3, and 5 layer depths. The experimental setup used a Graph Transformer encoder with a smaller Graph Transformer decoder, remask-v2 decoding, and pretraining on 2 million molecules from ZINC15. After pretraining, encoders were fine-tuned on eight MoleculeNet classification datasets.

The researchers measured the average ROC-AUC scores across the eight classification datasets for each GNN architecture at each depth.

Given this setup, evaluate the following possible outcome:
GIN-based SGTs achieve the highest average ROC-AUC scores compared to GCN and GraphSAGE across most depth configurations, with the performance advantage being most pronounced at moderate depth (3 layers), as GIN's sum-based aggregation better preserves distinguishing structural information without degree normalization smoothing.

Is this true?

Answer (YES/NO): NO